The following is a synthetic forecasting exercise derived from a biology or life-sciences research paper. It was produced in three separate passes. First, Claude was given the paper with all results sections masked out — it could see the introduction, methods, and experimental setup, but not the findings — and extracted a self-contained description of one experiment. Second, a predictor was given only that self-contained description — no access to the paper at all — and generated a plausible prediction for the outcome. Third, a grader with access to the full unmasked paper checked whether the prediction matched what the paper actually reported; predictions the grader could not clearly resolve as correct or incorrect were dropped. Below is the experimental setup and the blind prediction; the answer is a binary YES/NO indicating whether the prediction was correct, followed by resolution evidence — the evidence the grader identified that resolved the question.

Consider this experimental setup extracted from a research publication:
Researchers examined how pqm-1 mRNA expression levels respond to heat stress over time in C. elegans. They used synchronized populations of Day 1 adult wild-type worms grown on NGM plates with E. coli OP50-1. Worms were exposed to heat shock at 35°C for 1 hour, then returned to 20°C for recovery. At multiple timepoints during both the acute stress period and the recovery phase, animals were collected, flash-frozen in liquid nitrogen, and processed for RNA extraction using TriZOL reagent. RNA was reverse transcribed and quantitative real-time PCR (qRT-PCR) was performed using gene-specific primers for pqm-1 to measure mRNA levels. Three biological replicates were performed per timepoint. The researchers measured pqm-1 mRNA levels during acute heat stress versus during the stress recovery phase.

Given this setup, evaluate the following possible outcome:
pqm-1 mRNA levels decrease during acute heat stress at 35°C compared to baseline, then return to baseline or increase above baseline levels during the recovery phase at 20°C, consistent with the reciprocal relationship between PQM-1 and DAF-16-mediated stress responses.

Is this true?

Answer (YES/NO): NO